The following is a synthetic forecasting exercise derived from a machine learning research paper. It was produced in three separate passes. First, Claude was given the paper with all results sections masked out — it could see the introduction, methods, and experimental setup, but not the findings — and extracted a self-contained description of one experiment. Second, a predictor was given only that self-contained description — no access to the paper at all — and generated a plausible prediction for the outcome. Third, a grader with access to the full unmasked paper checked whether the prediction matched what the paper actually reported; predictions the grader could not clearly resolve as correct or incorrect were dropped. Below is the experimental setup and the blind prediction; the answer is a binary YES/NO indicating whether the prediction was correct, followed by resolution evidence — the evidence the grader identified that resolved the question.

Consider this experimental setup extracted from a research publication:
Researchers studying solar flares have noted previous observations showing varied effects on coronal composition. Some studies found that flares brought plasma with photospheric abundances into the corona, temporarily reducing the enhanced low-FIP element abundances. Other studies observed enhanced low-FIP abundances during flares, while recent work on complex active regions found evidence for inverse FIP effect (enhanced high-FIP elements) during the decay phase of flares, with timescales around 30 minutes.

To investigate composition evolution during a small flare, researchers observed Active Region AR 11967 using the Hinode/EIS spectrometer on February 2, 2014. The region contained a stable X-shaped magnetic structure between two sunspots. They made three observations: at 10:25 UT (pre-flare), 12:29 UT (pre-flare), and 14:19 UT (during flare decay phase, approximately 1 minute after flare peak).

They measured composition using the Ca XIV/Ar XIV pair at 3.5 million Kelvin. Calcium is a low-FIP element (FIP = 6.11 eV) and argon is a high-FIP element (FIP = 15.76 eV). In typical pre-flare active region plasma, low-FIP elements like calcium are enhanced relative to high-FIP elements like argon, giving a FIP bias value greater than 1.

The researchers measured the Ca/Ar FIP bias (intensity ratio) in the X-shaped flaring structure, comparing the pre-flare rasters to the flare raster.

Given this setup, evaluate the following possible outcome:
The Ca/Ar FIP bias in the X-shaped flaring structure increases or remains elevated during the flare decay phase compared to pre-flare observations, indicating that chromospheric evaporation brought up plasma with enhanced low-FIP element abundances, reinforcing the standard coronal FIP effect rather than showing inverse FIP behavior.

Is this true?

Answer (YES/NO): YES